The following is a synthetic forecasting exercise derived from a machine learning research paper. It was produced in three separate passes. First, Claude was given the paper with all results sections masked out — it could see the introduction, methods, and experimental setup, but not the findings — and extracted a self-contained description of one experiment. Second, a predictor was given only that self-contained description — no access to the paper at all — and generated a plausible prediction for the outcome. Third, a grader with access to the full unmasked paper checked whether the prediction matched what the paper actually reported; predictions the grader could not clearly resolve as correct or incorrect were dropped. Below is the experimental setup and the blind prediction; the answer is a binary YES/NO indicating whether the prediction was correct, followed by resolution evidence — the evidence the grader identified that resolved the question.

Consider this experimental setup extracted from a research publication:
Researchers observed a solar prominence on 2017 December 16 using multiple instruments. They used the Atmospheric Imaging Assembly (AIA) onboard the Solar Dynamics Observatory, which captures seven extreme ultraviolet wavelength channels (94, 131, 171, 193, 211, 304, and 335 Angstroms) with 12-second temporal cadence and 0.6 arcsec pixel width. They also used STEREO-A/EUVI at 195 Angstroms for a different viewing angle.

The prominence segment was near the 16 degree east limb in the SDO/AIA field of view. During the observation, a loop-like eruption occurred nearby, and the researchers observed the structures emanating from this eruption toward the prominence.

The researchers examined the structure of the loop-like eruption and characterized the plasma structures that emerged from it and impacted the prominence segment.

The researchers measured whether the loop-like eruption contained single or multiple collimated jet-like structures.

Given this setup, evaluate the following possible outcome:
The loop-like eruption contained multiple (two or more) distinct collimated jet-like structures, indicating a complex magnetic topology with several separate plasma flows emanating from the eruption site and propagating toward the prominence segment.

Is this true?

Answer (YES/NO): YES